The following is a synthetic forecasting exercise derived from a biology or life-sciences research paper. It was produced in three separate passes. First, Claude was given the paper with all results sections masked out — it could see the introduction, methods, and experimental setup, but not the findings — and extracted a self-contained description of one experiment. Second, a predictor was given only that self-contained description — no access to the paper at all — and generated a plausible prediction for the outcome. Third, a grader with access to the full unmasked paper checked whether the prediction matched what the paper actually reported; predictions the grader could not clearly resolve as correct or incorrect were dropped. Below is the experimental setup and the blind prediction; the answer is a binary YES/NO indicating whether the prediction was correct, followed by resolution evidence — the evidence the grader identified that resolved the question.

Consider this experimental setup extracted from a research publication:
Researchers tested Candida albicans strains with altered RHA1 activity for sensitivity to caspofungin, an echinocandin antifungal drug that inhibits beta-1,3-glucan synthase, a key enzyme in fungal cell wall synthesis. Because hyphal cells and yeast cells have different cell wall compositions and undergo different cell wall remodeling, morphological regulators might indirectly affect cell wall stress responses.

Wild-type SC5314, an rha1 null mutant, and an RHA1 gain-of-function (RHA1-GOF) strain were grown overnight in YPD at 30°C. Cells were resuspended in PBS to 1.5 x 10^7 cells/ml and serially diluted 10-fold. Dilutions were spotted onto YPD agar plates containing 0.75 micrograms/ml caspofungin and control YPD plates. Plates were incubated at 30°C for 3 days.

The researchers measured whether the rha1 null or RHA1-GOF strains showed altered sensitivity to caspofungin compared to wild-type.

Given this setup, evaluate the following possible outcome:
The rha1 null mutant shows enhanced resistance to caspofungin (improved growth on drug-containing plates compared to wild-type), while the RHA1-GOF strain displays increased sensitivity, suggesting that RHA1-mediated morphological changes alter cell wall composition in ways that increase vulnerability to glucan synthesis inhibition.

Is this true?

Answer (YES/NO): NO